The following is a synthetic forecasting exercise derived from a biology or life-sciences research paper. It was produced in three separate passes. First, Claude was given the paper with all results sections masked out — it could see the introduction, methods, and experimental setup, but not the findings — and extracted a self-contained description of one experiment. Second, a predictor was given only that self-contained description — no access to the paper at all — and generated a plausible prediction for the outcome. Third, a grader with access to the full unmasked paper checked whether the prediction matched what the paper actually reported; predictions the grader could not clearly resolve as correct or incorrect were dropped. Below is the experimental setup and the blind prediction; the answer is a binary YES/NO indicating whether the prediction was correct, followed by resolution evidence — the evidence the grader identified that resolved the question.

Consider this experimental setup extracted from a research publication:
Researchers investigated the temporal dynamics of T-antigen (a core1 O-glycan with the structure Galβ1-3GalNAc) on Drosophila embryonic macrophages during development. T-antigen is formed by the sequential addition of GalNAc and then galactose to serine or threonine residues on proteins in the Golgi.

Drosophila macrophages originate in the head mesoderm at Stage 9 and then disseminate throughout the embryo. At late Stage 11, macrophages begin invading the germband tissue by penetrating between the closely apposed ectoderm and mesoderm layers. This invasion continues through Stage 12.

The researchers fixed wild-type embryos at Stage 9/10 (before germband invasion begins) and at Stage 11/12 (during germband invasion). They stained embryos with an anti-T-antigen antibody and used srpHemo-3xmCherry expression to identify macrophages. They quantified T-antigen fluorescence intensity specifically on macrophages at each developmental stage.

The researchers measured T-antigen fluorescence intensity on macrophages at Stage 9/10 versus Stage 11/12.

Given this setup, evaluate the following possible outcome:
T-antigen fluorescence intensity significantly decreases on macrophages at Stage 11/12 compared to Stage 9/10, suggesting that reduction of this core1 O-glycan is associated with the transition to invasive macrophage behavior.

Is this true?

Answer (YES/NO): NO